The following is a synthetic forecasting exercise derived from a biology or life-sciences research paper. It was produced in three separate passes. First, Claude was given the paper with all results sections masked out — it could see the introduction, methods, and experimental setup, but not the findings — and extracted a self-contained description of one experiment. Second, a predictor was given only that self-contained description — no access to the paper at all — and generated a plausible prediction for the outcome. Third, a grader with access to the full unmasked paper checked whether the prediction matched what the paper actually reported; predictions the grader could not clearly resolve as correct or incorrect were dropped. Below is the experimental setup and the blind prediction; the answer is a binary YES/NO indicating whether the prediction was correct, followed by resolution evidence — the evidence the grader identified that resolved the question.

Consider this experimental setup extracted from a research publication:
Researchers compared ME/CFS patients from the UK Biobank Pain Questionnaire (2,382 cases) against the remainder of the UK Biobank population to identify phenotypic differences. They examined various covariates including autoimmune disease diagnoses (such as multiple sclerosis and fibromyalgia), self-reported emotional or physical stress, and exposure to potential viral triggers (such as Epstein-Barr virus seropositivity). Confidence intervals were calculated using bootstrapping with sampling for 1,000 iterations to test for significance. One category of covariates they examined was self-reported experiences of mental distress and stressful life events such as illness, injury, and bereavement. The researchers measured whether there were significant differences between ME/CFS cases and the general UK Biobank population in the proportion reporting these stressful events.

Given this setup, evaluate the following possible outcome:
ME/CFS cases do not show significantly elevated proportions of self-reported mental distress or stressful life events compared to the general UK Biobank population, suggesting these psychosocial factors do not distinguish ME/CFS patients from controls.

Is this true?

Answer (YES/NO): NO